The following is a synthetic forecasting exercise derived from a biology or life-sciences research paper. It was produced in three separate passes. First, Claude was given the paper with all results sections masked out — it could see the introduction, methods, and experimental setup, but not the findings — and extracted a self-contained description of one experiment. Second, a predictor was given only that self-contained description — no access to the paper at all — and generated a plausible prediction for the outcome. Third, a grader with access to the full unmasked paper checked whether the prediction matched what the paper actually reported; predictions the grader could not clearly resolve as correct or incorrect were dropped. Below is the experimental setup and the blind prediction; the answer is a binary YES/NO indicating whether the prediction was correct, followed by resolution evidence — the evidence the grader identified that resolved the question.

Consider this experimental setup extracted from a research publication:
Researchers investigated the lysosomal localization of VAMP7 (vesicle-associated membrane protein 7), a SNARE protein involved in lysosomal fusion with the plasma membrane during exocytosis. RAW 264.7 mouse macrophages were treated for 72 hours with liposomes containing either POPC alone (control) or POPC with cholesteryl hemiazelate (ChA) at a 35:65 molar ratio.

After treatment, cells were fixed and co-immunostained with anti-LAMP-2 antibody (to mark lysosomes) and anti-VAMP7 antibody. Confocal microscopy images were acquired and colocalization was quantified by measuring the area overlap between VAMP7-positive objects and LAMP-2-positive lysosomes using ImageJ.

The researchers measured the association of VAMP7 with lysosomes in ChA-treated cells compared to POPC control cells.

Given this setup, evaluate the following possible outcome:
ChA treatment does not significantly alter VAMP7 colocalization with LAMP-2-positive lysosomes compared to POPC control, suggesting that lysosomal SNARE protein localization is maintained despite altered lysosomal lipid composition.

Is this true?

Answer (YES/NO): NO